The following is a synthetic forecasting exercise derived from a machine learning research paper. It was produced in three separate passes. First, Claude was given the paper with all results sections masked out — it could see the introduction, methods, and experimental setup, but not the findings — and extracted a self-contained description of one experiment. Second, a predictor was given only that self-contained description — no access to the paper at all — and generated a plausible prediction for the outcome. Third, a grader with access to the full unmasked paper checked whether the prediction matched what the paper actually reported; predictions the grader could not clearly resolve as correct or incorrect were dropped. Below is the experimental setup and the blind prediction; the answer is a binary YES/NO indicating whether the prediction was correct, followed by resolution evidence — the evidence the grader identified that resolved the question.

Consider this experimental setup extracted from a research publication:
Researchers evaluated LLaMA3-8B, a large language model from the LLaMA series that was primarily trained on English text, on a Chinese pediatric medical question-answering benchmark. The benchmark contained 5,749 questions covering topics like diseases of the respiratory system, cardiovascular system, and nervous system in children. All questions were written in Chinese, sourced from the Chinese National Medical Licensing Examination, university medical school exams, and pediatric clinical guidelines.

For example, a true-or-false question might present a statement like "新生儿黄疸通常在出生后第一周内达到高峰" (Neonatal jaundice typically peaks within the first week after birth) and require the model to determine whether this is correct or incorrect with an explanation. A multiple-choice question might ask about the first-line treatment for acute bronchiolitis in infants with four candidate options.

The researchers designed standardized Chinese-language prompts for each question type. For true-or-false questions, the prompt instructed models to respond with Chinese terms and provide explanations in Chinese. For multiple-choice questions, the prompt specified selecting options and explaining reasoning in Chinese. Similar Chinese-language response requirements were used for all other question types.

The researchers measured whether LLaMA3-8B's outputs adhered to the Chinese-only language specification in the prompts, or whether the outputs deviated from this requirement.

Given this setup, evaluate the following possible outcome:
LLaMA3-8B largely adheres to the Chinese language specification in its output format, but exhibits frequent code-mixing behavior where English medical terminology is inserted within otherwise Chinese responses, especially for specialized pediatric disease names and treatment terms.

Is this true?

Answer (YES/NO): NO